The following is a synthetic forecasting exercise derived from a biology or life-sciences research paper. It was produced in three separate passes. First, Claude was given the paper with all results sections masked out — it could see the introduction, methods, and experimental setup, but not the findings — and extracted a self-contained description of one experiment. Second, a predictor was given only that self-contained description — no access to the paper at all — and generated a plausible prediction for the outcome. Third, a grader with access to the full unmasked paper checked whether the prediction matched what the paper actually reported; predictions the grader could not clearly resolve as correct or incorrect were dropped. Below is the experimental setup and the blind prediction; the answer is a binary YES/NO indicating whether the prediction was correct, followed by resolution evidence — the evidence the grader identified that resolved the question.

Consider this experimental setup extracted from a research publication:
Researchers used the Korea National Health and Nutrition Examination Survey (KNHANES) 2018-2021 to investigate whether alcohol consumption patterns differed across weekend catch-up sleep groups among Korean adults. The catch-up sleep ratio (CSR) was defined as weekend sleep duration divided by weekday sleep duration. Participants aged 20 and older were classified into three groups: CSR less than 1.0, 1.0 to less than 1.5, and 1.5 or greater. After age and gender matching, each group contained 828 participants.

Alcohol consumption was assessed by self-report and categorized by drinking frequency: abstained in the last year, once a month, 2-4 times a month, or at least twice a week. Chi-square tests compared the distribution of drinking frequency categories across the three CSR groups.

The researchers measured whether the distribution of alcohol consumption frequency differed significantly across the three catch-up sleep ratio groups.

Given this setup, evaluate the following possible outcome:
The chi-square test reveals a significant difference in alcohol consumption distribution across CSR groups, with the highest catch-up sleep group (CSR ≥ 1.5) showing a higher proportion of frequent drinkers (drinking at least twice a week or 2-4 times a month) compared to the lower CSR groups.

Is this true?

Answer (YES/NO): NO